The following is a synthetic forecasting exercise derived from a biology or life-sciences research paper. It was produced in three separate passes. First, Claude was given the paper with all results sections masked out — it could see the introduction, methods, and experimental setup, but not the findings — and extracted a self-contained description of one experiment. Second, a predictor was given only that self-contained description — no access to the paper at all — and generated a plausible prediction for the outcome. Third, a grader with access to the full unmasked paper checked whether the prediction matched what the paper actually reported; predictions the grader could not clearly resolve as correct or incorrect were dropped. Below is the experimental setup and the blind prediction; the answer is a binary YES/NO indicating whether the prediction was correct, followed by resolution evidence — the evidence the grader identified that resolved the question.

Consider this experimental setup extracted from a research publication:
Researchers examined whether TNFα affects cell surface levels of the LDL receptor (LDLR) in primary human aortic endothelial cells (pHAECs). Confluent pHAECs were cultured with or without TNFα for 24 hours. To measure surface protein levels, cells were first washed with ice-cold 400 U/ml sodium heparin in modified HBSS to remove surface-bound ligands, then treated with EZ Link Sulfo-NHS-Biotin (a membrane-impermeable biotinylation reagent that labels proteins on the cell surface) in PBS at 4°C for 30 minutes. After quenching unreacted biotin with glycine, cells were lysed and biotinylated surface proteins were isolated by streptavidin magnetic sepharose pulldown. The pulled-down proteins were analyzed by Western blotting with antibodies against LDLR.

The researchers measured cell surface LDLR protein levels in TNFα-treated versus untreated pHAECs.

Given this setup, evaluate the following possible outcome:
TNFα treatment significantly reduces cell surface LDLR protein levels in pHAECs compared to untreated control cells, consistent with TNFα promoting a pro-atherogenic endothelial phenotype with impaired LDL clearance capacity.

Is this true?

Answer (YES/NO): NO